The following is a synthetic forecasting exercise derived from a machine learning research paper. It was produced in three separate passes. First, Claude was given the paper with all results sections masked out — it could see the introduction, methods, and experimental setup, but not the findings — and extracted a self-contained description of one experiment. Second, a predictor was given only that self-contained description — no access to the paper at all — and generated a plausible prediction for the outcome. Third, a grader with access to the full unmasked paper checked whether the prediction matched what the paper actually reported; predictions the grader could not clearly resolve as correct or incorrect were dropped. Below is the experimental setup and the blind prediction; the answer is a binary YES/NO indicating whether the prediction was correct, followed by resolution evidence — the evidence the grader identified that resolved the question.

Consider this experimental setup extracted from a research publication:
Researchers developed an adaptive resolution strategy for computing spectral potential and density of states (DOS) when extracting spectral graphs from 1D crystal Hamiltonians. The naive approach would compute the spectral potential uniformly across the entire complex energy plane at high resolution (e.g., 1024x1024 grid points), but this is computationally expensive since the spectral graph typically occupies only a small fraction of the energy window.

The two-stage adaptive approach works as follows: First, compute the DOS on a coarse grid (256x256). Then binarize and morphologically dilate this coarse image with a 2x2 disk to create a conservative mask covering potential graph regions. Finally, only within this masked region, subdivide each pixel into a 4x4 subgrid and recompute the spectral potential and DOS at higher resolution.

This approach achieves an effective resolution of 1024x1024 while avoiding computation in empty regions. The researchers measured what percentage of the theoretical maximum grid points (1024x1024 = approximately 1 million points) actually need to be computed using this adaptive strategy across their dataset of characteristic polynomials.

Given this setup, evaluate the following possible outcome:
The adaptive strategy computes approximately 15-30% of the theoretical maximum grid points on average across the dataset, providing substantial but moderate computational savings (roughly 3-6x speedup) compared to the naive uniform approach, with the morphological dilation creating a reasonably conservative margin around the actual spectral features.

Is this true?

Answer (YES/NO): NO